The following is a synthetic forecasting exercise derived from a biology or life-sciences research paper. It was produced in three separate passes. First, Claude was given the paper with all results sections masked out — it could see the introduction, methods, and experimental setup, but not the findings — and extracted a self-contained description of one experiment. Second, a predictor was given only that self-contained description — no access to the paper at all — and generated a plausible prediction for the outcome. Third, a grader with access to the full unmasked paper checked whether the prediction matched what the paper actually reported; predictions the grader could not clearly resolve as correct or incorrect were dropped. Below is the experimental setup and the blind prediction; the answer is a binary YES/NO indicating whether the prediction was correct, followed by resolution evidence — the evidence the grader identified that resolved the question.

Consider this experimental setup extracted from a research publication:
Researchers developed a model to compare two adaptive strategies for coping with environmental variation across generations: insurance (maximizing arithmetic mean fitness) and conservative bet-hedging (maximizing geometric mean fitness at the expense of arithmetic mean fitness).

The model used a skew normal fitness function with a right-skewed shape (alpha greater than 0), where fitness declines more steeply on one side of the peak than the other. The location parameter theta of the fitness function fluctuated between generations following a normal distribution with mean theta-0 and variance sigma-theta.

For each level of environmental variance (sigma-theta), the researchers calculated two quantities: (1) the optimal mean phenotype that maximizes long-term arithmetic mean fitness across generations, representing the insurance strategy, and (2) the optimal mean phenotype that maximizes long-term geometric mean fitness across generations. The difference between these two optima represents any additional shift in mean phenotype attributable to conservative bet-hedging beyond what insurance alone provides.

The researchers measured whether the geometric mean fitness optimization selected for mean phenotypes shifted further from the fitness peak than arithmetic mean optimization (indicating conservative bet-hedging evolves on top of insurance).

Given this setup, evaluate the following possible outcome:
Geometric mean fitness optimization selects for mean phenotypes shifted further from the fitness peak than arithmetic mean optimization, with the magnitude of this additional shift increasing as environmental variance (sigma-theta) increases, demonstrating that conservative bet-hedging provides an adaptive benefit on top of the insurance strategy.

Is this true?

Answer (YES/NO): NO